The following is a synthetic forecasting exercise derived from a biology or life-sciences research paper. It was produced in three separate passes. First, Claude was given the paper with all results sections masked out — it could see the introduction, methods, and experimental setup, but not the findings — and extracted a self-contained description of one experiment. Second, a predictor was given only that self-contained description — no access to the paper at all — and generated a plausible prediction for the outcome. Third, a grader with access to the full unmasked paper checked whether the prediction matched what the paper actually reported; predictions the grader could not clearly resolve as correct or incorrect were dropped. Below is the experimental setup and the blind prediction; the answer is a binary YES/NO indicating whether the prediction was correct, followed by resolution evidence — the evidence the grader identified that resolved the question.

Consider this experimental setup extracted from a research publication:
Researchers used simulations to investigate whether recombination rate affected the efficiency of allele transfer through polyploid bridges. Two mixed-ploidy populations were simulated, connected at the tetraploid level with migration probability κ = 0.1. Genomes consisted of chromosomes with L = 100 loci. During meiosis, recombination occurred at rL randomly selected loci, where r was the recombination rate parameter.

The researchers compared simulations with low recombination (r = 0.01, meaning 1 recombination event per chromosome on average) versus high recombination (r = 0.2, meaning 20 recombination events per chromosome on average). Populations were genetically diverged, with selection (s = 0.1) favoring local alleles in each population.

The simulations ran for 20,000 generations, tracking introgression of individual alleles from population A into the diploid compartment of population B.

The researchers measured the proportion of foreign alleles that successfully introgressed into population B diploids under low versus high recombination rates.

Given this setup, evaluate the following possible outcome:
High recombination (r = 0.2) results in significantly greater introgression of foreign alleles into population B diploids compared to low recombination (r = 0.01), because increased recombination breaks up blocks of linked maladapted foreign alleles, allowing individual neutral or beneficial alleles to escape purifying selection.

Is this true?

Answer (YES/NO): YES